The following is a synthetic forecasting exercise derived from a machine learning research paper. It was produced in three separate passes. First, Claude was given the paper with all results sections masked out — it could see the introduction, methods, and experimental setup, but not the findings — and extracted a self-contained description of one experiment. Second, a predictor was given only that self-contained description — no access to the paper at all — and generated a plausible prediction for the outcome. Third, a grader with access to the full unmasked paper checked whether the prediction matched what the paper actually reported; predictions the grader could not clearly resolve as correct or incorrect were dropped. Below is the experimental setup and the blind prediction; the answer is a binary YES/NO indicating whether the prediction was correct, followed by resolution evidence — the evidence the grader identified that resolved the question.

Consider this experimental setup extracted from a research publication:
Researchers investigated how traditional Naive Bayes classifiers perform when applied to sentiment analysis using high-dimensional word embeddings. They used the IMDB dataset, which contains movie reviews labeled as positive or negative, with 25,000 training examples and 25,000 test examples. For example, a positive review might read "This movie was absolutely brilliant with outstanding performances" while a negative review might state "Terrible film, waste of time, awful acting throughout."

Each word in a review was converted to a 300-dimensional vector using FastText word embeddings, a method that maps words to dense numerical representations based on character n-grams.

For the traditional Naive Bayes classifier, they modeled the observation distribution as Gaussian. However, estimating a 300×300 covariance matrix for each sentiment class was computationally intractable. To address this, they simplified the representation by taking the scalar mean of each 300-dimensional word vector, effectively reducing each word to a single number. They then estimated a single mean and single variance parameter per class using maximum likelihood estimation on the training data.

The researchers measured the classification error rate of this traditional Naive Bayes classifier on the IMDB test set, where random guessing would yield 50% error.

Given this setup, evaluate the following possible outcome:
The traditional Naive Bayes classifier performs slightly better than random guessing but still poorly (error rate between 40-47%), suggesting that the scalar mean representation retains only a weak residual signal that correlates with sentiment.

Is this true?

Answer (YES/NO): NO